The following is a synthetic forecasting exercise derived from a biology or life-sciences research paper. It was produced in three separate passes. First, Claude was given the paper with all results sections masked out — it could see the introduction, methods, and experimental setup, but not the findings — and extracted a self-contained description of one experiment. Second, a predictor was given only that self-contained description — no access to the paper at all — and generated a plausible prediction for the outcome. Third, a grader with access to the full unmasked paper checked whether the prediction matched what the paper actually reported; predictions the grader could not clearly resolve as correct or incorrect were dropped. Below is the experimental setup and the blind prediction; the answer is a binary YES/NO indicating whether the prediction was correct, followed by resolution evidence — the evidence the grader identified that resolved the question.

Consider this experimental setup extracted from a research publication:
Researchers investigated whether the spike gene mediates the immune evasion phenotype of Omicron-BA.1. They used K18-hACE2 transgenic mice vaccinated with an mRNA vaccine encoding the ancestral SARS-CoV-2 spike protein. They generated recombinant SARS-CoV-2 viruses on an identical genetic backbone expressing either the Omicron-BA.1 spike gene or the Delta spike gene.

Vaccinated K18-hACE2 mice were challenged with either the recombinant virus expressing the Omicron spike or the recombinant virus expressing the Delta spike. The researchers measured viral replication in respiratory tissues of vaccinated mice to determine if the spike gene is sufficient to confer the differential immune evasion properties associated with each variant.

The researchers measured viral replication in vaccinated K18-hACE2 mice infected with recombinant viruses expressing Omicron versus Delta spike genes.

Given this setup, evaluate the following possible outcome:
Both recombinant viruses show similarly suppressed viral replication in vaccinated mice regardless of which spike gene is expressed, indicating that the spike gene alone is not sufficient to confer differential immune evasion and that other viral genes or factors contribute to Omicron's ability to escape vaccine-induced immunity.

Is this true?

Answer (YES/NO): NO